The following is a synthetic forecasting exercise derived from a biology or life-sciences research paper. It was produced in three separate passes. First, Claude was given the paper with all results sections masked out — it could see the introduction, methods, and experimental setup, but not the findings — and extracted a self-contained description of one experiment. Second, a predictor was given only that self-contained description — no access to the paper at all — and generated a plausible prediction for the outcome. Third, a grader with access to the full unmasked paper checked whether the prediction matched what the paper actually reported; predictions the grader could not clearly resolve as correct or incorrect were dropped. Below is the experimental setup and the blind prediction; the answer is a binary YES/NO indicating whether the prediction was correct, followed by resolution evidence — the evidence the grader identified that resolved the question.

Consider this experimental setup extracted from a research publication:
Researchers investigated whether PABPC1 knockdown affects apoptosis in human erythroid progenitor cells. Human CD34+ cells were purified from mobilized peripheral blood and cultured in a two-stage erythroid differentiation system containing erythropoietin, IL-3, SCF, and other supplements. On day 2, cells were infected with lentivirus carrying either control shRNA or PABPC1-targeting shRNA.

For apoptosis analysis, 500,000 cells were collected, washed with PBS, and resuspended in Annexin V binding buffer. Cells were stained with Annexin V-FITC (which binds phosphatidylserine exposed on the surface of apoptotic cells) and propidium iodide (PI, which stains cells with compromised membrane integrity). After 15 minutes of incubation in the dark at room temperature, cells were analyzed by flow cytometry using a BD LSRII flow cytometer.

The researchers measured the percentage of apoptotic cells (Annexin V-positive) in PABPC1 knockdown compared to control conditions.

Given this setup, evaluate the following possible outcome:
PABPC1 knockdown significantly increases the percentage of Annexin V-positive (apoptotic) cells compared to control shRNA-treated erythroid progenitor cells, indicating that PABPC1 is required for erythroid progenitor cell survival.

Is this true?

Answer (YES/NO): YES